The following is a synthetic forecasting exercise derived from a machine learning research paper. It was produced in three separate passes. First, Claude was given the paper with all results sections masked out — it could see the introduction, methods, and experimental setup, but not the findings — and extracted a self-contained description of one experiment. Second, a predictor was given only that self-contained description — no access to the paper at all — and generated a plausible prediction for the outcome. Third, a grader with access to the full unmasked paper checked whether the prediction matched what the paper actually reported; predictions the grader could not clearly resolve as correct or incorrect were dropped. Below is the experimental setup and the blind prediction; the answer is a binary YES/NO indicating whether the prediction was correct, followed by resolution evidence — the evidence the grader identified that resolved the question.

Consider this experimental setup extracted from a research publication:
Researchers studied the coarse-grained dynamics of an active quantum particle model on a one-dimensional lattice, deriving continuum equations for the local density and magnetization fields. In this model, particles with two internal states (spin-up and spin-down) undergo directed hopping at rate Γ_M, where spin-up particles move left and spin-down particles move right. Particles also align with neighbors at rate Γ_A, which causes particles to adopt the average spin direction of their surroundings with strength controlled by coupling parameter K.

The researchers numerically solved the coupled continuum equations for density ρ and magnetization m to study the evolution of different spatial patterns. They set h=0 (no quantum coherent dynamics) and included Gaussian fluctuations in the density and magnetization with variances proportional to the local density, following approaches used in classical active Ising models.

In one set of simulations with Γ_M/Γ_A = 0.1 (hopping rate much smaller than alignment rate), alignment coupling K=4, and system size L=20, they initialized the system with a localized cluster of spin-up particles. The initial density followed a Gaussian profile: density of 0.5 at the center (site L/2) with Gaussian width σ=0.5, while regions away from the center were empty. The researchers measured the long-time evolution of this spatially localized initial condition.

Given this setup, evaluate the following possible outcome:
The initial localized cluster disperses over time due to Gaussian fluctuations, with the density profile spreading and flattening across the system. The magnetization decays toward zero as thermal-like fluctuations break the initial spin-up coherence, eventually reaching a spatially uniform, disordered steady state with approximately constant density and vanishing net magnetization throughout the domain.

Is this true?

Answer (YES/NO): NO